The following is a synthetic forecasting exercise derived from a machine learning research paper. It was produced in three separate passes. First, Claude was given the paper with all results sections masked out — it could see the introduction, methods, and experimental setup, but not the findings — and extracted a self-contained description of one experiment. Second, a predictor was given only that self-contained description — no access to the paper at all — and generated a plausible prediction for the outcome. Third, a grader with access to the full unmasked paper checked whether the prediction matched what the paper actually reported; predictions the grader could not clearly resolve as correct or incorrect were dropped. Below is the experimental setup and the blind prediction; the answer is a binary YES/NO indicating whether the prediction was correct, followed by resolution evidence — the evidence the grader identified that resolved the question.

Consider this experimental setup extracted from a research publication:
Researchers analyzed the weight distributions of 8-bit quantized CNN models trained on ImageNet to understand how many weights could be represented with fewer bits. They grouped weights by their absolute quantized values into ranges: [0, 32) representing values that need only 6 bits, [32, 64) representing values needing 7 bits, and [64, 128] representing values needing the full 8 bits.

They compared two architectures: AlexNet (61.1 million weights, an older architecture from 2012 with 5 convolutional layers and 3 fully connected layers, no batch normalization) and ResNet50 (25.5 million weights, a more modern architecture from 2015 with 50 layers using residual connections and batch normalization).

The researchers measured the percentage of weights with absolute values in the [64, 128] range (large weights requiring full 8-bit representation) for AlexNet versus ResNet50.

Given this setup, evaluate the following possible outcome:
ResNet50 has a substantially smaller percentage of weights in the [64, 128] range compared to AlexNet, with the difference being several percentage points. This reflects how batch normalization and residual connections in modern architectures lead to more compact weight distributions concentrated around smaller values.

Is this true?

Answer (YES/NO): NO